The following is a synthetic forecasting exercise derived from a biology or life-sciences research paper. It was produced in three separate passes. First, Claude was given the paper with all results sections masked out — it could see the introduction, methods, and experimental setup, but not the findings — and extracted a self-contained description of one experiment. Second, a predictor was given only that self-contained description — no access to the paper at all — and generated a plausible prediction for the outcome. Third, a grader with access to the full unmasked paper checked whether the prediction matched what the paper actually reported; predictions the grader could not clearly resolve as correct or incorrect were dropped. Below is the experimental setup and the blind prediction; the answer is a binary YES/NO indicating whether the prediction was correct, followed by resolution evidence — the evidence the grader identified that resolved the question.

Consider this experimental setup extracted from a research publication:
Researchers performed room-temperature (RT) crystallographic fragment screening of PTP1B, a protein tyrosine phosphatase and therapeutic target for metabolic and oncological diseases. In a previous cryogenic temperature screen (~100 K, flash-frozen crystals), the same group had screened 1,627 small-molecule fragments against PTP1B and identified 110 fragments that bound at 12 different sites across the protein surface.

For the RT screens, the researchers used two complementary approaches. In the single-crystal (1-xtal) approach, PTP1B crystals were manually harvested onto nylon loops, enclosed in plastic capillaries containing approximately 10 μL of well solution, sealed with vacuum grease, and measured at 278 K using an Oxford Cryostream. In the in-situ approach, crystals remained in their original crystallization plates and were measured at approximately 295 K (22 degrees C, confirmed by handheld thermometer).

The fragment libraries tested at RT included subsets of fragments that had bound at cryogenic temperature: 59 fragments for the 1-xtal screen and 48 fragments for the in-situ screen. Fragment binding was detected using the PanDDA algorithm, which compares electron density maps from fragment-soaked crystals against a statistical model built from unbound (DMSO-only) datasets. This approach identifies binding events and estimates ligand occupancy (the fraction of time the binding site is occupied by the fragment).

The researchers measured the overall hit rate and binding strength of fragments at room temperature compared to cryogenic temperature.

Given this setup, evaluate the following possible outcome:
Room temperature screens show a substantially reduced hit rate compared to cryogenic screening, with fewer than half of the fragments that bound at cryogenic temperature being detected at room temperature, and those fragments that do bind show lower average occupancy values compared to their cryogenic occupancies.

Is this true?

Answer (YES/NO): YES